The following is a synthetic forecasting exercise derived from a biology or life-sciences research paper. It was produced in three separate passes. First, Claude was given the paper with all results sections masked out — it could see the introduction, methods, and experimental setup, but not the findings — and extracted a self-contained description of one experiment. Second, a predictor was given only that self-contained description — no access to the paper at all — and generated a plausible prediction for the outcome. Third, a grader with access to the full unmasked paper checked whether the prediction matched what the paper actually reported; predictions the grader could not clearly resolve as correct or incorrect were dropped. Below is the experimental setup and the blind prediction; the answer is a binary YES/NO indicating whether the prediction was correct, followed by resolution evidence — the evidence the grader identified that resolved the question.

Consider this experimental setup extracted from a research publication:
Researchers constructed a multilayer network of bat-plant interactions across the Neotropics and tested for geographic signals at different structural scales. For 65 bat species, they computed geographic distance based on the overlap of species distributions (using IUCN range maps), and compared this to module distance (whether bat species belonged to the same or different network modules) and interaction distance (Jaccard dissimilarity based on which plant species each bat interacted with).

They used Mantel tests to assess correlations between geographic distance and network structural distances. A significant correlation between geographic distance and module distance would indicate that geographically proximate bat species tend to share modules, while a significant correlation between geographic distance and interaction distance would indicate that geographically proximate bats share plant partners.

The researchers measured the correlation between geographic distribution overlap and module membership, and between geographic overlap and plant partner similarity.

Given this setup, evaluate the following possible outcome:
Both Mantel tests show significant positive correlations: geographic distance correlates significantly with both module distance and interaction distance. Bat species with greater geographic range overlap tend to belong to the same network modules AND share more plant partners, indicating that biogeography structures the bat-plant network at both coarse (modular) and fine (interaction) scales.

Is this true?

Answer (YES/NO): NO